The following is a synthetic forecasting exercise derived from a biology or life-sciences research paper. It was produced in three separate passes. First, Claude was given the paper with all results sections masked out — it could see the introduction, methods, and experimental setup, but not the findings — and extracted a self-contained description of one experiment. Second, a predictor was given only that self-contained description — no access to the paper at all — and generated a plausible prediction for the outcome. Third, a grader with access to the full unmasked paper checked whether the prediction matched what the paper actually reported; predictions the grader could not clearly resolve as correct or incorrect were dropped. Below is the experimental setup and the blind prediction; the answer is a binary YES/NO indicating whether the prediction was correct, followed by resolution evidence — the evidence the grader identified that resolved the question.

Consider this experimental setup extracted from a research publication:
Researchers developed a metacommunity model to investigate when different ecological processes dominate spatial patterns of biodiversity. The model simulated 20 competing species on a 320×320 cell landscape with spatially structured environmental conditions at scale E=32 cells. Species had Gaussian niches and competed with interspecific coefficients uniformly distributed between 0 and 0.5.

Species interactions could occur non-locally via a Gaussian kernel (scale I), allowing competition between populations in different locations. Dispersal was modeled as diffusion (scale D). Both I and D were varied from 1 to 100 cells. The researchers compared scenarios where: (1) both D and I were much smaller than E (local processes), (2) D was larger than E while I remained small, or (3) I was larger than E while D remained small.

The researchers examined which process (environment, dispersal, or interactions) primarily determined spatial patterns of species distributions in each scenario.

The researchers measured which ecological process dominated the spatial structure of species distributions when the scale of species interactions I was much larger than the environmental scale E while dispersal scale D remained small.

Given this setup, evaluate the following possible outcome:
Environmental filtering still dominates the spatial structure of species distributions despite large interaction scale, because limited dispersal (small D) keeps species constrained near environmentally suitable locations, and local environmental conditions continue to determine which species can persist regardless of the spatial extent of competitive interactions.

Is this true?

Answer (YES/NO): NO